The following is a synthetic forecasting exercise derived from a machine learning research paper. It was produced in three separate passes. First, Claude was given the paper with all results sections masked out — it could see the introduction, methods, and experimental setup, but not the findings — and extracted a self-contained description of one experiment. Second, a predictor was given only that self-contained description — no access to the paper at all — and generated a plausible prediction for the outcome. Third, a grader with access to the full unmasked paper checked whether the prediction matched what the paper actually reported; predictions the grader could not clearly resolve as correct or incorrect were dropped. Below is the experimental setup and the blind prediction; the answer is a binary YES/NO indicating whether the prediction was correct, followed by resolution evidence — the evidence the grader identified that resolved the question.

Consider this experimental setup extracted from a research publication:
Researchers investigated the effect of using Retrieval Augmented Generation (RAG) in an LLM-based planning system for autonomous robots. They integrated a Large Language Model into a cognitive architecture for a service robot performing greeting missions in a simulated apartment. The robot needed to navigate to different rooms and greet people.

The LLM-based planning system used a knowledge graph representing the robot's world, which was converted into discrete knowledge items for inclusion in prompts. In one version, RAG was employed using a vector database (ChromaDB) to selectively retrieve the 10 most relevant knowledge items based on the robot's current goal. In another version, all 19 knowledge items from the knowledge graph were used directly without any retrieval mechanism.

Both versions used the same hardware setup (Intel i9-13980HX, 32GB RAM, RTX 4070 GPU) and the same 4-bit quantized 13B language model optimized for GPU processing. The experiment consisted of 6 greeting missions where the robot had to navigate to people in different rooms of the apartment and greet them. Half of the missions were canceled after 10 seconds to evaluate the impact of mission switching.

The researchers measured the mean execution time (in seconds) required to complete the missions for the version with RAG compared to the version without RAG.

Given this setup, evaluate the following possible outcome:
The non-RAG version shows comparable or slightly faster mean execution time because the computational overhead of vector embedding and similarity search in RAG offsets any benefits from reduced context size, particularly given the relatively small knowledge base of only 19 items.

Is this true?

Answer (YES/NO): NO